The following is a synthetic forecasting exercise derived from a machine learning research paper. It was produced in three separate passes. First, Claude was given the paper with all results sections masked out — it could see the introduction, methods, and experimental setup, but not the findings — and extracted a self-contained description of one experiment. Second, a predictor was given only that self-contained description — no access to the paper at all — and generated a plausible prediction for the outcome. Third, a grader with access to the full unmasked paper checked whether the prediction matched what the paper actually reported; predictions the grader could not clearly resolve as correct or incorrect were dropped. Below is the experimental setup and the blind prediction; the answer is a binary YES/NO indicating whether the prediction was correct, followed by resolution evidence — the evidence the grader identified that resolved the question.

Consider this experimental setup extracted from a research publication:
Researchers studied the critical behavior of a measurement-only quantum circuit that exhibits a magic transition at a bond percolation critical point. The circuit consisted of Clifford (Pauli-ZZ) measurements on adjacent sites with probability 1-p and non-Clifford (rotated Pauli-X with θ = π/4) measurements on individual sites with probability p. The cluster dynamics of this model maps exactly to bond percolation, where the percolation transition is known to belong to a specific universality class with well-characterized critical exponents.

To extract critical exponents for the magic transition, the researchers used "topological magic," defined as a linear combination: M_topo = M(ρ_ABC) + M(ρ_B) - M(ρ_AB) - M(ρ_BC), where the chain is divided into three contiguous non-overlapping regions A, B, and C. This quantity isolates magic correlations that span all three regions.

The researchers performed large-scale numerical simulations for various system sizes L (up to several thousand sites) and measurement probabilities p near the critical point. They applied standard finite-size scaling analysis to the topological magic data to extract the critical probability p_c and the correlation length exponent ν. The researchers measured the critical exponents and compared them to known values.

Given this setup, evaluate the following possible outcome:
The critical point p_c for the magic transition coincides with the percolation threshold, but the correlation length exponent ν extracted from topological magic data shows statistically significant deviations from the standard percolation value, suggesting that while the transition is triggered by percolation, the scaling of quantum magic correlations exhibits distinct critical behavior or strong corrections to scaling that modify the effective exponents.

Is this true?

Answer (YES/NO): NO